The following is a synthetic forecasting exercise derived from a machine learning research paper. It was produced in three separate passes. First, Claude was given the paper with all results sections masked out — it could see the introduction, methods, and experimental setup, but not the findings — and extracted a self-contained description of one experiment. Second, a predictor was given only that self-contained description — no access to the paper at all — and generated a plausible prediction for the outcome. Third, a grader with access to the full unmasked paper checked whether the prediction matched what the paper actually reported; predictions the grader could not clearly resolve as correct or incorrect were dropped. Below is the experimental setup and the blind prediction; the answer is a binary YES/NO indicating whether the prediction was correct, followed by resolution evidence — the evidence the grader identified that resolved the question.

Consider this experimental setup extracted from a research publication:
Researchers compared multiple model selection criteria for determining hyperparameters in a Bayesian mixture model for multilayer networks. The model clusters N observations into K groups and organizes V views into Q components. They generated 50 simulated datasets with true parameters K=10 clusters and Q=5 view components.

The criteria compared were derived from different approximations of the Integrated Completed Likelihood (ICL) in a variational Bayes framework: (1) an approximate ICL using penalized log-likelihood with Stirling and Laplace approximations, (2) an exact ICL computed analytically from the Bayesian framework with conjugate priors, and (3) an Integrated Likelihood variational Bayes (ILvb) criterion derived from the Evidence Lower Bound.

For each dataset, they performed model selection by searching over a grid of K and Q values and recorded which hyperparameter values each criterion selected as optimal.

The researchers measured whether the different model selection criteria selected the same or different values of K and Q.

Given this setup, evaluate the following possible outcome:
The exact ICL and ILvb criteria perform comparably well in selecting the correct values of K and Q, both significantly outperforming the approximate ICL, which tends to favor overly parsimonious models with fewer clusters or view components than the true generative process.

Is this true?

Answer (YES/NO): NO